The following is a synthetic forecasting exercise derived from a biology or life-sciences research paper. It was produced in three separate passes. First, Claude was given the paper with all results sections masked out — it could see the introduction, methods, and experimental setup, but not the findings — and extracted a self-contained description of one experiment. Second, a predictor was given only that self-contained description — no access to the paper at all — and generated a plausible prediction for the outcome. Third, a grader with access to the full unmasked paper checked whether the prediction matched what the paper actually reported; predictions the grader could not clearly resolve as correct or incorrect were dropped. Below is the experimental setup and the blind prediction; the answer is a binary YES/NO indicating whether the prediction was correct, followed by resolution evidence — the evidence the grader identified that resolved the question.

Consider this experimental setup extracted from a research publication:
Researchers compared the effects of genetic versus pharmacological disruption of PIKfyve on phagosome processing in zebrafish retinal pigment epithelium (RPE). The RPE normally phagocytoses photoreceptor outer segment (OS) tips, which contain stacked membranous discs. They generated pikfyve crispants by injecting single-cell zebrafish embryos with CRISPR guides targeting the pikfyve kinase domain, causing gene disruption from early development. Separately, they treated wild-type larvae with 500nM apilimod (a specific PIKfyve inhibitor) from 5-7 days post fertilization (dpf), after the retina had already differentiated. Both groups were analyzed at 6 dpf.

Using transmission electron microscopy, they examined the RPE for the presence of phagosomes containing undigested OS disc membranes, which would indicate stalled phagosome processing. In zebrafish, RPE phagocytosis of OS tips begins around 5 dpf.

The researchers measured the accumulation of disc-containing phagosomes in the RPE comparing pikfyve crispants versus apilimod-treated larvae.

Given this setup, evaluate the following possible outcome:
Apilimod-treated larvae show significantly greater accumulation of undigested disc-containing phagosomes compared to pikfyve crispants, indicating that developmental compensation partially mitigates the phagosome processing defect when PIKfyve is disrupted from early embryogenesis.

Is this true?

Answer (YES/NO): NO